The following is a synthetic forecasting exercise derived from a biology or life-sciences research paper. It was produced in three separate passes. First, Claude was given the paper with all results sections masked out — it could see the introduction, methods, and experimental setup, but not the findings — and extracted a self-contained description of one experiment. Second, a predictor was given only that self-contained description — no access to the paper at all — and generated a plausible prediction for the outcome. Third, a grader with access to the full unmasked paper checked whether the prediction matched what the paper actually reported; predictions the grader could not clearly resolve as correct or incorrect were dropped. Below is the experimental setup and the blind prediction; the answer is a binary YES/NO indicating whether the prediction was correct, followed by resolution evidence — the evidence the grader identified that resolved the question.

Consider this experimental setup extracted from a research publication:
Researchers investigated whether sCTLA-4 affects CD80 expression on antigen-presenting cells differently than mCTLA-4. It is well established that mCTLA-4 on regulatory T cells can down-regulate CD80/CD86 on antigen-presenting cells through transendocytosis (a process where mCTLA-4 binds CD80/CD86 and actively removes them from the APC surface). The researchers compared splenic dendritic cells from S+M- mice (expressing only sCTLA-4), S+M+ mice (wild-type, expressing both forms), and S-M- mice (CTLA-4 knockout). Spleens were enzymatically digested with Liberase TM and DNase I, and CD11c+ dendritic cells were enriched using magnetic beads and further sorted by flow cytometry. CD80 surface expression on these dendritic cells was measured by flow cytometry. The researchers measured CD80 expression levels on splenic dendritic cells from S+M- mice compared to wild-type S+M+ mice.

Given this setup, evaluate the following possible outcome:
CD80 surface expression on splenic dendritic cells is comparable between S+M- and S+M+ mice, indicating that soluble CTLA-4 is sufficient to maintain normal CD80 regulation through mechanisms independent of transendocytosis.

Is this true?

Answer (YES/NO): NO